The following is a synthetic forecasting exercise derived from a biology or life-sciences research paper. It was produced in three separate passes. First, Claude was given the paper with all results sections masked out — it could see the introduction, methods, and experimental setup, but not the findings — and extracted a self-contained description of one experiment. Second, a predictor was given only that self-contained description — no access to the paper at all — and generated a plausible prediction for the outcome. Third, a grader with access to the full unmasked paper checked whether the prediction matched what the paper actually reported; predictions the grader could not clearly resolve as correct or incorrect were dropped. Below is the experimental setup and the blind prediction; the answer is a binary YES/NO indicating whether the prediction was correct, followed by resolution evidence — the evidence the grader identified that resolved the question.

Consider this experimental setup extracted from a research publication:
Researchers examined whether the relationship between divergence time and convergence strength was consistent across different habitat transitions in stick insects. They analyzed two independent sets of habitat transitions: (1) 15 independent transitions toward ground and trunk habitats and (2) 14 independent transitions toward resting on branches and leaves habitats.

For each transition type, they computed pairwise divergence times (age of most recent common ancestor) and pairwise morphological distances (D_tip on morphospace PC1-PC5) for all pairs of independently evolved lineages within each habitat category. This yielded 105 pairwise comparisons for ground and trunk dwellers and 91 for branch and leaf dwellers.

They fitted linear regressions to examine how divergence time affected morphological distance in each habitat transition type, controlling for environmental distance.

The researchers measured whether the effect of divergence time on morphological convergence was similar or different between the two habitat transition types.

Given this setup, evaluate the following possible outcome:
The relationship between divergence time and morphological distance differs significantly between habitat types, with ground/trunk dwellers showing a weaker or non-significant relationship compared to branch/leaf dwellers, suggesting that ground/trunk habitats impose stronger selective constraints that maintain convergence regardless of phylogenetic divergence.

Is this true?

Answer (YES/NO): NO